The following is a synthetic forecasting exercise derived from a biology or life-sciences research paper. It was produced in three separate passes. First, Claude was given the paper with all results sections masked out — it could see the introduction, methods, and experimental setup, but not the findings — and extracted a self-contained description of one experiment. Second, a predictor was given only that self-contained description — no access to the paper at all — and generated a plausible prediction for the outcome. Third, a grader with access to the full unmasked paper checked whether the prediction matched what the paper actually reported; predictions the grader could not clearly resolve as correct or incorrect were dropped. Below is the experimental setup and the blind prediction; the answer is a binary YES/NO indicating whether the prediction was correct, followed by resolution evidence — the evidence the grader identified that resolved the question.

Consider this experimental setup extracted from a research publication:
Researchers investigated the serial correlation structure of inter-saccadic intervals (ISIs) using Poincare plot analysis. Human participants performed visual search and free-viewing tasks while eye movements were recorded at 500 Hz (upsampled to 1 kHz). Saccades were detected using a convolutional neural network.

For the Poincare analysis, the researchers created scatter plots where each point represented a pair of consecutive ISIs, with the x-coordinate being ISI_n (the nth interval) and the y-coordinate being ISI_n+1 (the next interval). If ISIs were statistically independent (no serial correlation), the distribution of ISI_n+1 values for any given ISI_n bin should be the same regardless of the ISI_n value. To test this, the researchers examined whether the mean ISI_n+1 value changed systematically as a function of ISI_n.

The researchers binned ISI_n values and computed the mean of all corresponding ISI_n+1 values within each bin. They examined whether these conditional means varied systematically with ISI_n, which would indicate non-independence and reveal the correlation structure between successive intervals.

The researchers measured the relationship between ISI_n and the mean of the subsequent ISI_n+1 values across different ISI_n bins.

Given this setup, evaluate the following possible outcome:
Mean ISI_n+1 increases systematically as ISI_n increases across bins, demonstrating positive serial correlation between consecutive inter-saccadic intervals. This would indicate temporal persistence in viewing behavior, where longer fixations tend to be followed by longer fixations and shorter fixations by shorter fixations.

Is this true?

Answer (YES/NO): YES